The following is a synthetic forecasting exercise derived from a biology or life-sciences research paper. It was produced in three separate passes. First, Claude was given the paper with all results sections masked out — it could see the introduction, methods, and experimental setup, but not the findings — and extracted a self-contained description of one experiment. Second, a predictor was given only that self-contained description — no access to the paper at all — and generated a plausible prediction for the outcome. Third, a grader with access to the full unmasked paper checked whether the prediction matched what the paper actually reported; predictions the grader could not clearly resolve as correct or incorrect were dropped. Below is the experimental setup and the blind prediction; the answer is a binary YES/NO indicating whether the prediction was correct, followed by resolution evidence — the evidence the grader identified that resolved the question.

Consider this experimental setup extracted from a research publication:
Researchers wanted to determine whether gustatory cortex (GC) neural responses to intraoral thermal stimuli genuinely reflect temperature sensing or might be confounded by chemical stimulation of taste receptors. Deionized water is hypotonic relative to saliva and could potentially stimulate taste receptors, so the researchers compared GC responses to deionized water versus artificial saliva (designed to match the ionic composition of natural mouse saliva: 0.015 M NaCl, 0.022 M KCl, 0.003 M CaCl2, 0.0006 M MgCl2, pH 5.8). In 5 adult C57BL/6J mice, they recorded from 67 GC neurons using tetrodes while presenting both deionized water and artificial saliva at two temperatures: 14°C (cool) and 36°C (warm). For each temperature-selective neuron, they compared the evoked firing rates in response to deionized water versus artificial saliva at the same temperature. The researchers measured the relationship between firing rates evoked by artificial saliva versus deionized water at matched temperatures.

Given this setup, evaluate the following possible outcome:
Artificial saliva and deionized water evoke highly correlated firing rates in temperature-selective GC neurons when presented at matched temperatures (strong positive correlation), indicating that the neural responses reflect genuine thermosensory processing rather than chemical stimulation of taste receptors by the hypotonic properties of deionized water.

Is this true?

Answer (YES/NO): YES